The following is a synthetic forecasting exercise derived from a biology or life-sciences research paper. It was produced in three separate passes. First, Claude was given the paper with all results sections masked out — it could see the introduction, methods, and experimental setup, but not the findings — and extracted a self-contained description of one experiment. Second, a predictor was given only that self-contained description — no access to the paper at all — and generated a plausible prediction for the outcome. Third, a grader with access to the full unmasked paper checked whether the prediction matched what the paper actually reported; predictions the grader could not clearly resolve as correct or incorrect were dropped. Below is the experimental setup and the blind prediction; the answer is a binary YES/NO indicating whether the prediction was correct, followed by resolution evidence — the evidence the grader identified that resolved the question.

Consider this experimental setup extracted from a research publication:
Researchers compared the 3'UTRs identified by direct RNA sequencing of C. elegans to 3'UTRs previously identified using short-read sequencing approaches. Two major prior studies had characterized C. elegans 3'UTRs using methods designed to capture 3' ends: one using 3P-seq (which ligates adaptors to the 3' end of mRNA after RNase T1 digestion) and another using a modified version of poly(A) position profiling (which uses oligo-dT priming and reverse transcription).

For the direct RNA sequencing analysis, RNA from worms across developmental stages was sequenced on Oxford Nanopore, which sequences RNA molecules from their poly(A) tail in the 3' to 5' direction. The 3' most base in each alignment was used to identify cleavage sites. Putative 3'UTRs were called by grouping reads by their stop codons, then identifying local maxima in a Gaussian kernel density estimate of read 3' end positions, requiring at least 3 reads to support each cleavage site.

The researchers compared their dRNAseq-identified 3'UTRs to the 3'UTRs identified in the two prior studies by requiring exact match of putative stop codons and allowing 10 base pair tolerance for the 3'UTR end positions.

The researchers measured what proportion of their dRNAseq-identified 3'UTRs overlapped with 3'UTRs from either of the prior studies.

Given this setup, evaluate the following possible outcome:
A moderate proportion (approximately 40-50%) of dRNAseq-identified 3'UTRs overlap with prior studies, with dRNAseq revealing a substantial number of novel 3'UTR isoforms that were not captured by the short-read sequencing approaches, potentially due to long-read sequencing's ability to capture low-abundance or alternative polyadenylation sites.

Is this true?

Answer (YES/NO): NO